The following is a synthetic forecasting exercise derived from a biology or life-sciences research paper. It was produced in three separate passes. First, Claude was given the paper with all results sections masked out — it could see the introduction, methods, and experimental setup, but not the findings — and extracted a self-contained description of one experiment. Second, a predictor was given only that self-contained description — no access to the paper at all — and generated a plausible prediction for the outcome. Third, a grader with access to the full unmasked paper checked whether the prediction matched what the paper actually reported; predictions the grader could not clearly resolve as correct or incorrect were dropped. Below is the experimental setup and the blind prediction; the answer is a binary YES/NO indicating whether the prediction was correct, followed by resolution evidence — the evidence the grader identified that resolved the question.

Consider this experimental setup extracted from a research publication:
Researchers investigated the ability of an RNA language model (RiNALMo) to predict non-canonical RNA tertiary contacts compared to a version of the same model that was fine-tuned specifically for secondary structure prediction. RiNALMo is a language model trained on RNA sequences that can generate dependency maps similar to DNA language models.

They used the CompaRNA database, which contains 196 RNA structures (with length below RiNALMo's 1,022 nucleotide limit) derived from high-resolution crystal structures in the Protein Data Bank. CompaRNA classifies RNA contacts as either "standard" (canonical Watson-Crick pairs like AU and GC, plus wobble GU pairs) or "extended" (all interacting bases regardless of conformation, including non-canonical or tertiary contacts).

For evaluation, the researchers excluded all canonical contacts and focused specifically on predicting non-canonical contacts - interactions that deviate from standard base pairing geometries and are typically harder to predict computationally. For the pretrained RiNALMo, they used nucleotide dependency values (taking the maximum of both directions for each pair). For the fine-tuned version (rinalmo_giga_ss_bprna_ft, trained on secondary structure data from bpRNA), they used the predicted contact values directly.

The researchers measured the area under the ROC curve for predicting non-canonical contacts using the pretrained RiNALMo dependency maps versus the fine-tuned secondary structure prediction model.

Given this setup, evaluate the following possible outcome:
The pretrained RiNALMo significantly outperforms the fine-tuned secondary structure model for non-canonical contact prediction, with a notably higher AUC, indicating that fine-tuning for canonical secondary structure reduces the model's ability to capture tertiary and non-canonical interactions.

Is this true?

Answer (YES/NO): YES